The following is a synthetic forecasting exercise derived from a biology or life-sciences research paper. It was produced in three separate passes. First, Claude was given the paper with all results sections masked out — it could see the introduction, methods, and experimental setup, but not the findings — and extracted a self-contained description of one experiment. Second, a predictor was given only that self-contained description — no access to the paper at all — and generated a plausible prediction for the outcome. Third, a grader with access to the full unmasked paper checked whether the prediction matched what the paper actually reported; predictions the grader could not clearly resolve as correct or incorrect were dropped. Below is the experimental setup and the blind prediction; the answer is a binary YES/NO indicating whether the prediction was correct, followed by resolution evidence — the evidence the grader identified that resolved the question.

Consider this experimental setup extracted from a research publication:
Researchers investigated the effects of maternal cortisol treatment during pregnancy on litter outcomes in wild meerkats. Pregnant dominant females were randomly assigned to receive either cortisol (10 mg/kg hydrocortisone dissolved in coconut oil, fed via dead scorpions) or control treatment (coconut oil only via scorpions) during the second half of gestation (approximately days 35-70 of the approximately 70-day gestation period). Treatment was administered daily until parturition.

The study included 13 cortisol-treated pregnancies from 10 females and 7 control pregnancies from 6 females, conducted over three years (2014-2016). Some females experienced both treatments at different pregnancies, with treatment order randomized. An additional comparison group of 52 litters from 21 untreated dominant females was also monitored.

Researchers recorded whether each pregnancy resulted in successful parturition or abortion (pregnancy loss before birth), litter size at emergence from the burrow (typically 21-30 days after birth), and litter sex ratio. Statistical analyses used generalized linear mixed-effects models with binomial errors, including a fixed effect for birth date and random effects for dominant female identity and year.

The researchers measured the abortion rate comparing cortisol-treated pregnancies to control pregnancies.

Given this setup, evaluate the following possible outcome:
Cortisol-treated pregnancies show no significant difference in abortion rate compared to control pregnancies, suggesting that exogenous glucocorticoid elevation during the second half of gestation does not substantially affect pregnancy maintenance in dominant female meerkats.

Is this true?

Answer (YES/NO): YES